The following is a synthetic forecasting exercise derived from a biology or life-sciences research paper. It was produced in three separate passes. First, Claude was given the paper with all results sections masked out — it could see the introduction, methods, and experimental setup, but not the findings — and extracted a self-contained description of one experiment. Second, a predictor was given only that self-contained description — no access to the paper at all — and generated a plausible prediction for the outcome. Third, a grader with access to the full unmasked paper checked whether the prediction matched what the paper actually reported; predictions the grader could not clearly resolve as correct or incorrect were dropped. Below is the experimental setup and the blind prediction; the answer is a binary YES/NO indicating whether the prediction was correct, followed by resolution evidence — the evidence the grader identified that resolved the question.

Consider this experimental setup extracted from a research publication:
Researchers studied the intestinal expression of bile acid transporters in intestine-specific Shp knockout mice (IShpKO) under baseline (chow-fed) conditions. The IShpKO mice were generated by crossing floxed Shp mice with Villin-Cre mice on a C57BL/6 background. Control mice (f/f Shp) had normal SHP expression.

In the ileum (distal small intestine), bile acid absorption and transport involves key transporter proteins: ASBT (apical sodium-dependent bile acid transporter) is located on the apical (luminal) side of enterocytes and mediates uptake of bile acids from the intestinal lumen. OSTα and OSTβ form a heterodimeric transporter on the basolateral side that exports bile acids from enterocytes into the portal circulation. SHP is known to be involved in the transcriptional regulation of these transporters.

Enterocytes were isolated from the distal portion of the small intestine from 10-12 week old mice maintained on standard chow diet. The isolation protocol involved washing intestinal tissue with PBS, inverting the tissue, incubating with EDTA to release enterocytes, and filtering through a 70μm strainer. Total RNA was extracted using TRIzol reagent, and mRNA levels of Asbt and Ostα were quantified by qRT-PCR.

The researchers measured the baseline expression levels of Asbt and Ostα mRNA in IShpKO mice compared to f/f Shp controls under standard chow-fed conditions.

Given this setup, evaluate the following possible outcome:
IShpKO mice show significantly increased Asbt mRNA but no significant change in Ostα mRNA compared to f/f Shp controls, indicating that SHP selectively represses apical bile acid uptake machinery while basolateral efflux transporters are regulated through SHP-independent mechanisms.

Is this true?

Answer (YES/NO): NO